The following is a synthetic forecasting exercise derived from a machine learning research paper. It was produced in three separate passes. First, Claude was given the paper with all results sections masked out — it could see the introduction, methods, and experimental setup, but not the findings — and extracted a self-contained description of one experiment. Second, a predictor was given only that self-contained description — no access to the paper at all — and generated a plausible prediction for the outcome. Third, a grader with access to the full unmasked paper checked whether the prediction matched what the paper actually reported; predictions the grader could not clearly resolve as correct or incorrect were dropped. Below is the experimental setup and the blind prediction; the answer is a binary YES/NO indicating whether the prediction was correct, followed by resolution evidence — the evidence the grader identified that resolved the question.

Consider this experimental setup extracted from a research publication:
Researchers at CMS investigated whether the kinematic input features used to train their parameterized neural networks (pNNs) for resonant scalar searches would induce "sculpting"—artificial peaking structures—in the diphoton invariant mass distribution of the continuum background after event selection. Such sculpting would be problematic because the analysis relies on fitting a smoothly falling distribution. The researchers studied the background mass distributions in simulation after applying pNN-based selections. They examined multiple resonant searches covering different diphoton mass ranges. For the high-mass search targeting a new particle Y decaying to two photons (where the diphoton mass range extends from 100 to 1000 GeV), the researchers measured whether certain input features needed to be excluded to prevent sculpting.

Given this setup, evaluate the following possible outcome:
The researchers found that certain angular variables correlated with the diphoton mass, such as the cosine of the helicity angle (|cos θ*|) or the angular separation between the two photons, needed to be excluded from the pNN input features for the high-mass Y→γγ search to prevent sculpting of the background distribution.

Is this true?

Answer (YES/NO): NO